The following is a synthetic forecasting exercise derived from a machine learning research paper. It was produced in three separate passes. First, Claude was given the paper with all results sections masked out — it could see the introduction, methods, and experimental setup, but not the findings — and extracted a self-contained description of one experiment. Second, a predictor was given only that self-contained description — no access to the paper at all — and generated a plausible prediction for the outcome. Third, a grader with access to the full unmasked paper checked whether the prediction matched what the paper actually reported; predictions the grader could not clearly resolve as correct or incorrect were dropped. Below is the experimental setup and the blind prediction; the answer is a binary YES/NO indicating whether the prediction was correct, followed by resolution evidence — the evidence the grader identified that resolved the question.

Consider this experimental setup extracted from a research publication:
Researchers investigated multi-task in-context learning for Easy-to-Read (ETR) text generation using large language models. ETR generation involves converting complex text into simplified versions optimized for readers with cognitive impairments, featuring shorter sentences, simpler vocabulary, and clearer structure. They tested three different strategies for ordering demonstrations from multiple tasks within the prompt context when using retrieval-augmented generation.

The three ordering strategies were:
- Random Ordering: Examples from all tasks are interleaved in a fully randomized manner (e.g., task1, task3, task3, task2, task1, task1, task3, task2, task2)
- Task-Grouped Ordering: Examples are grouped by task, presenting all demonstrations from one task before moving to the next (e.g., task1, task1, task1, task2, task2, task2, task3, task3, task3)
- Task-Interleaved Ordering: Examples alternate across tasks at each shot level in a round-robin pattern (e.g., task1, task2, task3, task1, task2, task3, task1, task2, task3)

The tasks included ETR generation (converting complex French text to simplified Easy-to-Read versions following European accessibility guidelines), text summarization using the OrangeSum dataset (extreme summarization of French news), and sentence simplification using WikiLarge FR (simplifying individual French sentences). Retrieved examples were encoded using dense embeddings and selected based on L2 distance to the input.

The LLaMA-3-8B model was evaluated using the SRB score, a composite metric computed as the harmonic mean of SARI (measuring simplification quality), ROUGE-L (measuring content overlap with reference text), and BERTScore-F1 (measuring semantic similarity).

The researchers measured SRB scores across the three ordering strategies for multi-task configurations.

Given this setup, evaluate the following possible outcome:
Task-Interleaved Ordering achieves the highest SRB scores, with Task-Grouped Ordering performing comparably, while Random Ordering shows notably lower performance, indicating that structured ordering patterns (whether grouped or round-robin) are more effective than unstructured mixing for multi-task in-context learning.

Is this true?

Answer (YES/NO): NO